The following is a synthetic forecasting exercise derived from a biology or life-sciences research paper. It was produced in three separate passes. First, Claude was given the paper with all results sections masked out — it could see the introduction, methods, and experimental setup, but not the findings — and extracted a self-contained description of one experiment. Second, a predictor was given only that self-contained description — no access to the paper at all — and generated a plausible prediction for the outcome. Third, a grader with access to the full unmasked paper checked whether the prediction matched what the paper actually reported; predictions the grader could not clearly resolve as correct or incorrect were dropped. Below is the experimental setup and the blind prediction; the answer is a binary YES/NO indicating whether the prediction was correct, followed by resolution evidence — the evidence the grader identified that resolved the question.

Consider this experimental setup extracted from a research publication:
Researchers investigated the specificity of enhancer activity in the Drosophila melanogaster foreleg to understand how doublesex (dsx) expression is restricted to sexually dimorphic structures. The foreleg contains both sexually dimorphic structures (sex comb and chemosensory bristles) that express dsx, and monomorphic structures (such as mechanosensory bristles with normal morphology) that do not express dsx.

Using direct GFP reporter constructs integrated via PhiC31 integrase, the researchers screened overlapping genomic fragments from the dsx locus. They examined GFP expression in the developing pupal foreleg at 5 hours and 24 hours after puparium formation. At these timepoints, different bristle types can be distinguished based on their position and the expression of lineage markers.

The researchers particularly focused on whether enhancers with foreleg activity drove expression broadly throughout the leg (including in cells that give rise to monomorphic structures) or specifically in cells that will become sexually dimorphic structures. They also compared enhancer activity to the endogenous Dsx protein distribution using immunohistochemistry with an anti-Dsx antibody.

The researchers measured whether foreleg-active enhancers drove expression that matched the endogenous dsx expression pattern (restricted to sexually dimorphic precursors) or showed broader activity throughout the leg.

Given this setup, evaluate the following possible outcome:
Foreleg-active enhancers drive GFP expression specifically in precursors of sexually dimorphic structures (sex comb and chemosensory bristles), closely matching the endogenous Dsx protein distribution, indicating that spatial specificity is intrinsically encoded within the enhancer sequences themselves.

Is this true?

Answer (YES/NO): YES